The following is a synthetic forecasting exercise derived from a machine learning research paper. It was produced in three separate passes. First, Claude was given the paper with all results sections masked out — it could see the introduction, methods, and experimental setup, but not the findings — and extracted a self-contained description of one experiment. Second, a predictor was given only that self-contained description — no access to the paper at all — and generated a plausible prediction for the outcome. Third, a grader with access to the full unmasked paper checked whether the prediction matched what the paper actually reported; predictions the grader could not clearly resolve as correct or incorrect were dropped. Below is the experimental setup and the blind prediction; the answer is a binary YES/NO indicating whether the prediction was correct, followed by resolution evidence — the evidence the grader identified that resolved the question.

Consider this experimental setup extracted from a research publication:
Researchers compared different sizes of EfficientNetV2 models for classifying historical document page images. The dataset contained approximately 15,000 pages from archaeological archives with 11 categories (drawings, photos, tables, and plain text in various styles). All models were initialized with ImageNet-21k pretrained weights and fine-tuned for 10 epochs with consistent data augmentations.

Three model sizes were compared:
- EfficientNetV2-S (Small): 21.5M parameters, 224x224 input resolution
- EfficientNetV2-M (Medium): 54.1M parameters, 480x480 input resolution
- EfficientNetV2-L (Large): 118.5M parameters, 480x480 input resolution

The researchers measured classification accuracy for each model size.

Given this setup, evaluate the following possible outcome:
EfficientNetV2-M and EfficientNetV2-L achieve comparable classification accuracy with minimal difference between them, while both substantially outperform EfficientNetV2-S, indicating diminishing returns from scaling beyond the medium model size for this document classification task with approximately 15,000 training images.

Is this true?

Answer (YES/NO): NO